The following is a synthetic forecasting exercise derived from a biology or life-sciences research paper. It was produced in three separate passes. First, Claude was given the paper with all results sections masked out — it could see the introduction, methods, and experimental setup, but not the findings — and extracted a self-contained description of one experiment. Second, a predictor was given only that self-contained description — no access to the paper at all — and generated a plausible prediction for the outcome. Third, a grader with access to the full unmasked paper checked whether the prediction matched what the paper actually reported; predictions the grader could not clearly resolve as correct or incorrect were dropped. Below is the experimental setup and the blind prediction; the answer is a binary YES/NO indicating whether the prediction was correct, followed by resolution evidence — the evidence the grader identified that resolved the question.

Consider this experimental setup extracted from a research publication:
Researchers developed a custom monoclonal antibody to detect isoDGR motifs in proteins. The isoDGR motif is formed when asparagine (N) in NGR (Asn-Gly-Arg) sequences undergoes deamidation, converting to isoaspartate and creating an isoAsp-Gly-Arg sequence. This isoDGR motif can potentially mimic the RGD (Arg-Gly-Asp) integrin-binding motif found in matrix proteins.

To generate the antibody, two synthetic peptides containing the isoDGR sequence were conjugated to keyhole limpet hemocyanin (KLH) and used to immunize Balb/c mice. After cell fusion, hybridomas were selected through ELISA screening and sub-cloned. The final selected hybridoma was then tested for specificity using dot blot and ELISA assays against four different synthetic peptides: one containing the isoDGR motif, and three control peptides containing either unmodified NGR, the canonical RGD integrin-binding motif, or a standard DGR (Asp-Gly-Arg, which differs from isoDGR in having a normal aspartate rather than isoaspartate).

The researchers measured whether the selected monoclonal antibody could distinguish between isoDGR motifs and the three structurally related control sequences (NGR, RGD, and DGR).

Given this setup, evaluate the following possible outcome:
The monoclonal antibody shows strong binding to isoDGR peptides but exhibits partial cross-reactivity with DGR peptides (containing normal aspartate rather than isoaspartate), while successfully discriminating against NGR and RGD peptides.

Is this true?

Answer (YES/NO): NO